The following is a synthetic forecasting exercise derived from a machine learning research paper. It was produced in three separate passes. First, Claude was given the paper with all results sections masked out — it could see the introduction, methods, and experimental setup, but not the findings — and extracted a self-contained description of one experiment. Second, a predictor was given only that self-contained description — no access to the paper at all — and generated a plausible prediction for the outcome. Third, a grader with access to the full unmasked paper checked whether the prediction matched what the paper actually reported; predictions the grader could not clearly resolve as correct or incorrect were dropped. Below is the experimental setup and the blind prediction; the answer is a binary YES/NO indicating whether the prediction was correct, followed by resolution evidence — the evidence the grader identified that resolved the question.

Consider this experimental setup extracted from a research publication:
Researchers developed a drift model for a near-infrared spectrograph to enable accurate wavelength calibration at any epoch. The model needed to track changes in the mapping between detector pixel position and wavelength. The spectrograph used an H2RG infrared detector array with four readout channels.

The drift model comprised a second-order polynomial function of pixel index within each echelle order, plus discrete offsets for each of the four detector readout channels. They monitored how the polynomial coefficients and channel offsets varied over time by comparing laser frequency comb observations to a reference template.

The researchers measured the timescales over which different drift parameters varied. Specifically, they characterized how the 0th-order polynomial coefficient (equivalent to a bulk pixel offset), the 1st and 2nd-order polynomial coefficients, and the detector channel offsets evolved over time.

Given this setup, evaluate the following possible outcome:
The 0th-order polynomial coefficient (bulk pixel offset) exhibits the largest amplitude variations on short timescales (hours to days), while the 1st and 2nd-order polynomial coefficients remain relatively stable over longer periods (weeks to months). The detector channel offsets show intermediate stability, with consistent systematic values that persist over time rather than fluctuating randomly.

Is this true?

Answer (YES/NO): NO